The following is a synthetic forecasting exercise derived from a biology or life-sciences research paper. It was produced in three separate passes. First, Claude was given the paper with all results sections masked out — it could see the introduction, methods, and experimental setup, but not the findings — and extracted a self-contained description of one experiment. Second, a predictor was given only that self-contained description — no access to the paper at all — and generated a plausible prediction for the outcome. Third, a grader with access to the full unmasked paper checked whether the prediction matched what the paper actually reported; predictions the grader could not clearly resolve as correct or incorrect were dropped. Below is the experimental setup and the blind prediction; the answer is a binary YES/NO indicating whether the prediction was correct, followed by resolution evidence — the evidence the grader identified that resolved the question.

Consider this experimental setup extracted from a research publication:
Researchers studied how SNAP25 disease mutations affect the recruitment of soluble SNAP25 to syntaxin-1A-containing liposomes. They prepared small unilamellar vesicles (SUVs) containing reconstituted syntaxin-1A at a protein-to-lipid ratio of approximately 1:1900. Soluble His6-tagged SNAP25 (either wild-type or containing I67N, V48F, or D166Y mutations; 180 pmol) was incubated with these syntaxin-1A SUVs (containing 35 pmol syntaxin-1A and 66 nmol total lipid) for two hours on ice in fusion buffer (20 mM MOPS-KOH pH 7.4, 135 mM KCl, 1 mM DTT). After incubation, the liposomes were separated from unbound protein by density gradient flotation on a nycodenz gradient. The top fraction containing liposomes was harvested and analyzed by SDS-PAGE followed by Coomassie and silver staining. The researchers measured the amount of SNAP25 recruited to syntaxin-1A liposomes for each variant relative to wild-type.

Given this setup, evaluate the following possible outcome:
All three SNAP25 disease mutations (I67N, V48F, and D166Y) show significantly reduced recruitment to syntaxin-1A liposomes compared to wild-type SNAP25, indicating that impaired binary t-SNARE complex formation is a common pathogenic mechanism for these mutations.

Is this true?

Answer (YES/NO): NO